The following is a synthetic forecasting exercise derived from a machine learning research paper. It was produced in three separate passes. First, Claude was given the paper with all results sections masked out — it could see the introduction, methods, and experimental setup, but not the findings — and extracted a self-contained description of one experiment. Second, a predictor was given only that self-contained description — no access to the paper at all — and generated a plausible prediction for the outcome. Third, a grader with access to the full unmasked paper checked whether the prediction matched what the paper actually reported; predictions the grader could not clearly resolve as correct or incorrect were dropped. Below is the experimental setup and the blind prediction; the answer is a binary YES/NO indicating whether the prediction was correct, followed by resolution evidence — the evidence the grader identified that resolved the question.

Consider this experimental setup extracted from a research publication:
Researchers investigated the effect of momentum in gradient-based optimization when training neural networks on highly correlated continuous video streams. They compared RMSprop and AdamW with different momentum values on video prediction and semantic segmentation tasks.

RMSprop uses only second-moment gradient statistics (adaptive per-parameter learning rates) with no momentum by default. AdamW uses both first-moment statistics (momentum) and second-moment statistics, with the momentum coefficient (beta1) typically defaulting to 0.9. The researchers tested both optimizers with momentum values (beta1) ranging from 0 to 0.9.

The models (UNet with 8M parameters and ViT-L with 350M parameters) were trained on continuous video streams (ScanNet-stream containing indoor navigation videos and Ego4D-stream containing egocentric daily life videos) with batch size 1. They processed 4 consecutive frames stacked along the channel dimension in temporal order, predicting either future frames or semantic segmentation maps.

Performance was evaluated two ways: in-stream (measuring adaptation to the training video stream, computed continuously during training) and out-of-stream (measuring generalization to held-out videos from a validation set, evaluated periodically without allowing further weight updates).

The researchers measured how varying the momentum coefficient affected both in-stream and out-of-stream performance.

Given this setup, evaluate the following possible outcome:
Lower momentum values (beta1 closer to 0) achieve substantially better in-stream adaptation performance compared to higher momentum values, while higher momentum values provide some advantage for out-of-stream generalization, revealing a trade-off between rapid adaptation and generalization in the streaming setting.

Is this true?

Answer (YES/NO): NO